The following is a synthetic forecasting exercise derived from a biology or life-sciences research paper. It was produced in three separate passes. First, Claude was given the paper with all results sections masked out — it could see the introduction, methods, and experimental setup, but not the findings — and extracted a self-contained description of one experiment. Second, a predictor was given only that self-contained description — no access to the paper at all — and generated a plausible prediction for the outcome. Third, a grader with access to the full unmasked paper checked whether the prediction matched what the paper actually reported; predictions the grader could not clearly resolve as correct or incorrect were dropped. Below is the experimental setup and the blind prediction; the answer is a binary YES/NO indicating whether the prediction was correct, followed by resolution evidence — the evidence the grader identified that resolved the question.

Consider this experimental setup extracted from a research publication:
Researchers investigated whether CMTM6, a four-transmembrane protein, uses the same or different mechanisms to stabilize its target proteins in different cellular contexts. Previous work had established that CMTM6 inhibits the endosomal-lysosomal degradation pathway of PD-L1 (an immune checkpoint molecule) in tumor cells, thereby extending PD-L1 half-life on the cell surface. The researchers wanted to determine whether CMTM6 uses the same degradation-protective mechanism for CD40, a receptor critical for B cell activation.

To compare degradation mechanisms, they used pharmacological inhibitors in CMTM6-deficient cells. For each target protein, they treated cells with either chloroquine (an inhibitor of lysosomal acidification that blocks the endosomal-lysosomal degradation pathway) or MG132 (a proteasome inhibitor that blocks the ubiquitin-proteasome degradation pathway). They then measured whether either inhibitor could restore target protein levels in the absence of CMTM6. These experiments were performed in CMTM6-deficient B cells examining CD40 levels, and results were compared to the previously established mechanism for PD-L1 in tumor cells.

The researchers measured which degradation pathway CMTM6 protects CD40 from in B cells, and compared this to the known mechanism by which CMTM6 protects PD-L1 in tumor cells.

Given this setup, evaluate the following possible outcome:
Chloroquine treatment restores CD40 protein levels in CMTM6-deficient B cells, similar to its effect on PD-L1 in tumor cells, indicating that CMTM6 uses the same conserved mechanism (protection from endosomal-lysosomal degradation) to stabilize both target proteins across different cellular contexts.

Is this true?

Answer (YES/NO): NO